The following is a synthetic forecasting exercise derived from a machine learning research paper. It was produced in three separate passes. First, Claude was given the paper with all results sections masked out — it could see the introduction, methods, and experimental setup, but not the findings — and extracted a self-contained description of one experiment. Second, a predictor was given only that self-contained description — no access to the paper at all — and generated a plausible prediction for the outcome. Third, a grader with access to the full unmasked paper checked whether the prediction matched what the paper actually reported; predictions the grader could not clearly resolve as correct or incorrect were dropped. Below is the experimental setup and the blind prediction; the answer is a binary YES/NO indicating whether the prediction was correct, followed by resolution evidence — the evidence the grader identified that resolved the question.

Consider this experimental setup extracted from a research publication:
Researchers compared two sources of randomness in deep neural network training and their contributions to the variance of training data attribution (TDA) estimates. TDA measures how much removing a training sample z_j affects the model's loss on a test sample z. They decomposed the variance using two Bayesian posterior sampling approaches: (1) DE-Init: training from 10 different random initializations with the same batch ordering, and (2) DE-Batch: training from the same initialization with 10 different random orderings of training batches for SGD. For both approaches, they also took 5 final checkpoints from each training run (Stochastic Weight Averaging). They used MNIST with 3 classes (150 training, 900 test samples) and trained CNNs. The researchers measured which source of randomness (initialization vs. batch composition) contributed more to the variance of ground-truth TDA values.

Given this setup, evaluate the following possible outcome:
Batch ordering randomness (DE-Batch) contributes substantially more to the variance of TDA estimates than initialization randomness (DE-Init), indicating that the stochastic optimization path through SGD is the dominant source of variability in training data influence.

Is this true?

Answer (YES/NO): NO